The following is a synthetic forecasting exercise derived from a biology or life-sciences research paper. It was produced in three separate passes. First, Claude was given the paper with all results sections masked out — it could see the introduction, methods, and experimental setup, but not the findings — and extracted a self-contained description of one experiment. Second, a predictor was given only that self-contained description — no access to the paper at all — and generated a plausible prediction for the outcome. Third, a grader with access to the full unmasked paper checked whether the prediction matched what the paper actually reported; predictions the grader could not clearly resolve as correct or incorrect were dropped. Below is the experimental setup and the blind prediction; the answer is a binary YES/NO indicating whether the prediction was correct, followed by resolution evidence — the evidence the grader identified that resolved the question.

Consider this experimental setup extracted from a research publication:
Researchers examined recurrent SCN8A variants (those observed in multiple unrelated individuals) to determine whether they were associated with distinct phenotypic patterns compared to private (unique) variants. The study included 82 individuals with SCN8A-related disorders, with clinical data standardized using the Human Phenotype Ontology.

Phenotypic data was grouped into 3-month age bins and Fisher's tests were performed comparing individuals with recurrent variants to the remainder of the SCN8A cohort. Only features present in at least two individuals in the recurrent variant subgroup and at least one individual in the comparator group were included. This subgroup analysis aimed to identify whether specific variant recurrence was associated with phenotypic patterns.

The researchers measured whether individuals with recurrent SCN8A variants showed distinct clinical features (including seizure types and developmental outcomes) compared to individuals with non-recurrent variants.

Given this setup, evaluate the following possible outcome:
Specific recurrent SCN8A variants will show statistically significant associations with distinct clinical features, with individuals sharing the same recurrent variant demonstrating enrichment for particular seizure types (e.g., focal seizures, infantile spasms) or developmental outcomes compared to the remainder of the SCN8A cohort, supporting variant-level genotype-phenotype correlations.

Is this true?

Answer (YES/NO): YES